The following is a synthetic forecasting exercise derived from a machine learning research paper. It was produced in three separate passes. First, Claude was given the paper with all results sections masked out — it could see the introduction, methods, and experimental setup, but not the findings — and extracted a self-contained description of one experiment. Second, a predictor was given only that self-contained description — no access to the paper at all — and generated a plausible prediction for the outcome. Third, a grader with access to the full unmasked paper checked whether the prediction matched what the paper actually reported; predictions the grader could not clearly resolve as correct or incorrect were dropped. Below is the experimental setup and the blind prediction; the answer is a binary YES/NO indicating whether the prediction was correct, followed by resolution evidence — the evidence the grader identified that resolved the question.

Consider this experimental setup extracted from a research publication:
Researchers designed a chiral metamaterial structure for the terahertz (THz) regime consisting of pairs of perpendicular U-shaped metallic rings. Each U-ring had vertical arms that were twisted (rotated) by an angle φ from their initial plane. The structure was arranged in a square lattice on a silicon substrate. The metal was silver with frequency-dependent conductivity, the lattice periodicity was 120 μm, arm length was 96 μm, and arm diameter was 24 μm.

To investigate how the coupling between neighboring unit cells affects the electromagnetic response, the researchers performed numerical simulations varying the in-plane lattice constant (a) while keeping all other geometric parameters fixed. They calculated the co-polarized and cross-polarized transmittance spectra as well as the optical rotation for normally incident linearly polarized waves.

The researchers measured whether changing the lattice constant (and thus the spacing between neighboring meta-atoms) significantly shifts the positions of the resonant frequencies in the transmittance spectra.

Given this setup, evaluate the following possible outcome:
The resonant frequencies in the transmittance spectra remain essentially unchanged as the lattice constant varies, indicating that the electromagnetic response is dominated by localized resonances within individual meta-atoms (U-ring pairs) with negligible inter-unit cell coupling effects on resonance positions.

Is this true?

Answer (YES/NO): YES